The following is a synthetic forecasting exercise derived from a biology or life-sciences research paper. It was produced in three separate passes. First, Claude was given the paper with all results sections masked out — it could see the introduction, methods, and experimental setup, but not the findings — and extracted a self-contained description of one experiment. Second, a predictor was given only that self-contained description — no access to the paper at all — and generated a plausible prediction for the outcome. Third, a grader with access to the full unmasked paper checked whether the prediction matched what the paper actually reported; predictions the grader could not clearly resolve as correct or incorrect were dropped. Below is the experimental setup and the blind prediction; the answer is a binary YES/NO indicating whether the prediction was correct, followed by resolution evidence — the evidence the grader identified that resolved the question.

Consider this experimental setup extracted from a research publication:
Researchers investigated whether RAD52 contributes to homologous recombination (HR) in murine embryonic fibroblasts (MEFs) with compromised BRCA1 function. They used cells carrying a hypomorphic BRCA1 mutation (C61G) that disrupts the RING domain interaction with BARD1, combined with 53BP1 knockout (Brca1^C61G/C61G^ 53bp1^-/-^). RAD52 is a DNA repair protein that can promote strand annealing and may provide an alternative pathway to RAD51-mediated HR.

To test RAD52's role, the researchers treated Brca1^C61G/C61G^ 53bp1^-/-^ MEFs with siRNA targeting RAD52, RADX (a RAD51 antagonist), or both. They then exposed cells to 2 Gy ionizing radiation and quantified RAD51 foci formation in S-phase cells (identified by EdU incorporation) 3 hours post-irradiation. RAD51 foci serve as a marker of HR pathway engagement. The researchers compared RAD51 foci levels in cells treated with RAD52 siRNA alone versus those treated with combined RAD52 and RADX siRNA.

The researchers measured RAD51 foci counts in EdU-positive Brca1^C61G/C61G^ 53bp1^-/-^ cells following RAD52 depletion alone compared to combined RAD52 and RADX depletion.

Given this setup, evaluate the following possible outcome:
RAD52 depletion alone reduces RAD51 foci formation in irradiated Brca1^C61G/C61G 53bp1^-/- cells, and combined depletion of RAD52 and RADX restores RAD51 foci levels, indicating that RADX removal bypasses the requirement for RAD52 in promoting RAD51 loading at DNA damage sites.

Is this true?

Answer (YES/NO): YES